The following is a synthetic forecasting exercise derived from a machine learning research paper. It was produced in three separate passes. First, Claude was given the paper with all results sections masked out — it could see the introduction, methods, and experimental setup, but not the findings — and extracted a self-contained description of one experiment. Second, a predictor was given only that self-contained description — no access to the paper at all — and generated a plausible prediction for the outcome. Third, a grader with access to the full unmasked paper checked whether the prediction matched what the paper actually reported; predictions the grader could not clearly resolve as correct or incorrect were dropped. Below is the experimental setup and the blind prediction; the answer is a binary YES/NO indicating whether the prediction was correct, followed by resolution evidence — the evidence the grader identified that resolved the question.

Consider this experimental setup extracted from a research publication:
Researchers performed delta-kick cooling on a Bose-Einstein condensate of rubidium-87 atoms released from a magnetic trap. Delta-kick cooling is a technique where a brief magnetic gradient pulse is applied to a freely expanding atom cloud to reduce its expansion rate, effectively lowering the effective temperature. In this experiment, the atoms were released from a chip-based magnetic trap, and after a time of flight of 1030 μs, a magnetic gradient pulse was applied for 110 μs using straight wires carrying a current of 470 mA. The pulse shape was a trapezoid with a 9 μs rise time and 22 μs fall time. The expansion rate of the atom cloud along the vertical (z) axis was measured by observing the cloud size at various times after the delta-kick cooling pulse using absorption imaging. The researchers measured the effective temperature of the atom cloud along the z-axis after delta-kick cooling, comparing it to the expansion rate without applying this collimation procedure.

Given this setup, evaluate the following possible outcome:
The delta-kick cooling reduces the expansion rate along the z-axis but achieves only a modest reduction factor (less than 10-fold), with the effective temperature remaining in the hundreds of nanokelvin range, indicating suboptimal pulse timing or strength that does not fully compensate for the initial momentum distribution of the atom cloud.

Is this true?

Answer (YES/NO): NO